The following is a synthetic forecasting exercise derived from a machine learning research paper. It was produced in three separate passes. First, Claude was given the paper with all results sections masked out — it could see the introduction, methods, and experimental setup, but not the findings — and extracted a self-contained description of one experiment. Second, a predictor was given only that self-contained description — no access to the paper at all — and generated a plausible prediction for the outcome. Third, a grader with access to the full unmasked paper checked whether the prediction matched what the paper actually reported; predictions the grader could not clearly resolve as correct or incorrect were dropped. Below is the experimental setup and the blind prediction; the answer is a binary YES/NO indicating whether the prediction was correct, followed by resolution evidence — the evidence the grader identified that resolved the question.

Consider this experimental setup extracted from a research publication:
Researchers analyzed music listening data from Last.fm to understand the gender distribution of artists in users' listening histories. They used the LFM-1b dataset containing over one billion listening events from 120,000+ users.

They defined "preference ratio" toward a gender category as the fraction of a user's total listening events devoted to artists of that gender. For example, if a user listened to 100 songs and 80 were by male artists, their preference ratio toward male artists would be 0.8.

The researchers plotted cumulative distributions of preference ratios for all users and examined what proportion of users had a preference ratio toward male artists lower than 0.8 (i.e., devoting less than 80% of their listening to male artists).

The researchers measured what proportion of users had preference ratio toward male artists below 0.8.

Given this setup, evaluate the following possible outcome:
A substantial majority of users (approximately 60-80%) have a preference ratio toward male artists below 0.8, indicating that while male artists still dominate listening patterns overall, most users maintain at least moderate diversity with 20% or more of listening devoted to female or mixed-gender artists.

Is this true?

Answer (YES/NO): NO